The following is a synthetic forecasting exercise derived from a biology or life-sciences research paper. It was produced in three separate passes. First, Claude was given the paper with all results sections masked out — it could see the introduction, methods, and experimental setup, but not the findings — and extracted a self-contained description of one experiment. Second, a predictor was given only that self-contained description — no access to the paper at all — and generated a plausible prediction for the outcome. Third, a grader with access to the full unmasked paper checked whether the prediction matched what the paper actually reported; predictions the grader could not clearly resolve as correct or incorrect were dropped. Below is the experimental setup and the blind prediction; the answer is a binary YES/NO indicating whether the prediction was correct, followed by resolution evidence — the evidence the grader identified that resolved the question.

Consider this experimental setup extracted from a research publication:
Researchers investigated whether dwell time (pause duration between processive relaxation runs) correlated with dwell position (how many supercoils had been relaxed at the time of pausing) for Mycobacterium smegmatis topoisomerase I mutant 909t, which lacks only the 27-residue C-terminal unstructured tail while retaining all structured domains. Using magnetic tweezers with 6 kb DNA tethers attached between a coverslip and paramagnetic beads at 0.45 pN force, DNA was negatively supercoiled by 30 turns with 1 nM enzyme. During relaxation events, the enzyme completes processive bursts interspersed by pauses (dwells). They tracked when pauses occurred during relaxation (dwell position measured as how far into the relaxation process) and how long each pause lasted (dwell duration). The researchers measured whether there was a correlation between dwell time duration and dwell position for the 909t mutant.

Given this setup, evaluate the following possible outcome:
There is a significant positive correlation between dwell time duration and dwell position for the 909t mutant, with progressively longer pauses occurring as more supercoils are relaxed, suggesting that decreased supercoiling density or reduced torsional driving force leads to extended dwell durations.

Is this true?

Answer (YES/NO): YES